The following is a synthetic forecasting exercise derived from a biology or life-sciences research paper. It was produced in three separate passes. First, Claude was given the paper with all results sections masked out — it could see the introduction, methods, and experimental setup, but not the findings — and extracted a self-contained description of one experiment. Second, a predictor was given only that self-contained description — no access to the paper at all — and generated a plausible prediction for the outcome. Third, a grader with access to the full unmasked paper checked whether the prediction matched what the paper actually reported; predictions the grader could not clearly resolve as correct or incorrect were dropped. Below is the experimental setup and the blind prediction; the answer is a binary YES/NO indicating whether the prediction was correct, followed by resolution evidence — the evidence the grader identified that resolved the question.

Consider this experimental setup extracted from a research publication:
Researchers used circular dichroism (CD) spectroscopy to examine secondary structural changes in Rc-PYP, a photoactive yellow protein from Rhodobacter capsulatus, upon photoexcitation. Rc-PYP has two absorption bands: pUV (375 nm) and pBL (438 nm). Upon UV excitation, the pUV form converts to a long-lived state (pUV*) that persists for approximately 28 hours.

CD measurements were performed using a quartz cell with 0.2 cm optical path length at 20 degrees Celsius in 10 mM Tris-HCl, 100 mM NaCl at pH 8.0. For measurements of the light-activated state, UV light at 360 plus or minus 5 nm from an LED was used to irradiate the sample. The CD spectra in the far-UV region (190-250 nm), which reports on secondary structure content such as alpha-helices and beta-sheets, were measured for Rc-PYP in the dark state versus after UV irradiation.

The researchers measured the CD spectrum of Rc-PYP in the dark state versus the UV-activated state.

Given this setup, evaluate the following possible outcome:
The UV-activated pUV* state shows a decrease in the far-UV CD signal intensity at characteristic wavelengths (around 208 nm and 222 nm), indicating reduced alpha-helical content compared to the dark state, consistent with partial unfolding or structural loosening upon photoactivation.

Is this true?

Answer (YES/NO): NO